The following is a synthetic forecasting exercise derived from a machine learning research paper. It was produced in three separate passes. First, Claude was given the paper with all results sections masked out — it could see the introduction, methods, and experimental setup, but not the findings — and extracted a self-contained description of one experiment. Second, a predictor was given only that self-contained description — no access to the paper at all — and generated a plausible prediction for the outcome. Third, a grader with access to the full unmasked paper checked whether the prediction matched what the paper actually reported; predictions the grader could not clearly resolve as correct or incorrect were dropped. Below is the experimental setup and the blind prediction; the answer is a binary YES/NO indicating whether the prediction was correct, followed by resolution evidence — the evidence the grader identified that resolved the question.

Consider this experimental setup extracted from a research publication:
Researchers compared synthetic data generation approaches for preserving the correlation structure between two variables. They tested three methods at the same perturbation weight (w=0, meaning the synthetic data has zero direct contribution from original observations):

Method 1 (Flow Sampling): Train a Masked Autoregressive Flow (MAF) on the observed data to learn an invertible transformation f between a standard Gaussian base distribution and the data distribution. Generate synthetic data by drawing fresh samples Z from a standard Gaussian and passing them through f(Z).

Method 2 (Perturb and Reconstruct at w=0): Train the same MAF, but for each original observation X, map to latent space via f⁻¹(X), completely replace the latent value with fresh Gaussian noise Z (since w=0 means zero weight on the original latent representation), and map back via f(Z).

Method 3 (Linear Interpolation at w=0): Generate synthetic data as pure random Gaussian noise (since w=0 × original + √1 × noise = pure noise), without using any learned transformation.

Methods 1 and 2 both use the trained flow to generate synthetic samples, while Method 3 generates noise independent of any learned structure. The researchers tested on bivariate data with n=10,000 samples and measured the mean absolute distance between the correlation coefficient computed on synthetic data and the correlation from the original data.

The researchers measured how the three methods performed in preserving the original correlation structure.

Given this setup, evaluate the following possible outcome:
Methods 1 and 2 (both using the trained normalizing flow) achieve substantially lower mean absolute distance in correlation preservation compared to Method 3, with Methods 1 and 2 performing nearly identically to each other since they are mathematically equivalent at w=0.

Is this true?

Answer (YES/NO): YES